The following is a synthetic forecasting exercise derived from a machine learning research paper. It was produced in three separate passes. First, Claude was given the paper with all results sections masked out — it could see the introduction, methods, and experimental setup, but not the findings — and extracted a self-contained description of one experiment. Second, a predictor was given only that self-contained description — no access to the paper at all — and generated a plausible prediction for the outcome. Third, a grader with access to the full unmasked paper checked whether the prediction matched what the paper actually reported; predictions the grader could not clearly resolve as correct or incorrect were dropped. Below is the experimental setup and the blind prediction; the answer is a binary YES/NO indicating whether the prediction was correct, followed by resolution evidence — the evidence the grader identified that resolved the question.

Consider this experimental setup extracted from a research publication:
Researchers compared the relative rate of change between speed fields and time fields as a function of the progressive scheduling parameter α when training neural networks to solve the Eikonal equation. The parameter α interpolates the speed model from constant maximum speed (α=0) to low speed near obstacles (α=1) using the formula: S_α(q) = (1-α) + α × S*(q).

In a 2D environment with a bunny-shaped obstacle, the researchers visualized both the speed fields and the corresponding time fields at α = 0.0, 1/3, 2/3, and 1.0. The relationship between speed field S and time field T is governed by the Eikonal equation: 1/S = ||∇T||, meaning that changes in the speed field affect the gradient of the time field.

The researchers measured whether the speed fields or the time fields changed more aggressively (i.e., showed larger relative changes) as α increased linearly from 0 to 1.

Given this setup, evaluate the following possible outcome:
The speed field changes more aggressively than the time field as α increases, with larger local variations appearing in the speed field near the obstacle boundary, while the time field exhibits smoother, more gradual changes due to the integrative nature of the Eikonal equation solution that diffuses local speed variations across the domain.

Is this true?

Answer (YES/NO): NO